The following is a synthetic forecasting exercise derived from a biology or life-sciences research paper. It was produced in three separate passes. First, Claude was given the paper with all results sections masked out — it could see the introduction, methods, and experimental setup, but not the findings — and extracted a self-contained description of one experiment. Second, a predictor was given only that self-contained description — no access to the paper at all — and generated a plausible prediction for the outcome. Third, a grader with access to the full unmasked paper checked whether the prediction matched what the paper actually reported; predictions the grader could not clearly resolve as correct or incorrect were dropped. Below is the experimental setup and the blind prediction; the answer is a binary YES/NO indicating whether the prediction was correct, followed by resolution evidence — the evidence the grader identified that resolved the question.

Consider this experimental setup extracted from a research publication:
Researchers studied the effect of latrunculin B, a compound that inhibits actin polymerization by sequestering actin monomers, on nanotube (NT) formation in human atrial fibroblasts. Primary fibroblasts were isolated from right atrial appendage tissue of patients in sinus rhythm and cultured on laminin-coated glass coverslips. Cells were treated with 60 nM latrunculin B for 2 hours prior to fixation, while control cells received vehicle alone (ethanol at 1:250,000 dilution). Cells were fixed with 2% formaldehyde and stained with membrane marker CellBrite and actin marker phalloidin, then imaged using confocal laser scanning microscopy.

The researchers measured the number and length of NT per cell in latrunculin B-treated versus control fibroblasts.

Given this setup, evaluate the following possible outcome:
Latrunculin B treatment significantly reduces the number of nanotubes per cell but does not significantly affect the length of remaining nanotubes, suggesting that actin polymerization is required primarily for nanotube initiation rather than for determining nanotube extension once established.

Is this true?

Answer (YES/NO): NO